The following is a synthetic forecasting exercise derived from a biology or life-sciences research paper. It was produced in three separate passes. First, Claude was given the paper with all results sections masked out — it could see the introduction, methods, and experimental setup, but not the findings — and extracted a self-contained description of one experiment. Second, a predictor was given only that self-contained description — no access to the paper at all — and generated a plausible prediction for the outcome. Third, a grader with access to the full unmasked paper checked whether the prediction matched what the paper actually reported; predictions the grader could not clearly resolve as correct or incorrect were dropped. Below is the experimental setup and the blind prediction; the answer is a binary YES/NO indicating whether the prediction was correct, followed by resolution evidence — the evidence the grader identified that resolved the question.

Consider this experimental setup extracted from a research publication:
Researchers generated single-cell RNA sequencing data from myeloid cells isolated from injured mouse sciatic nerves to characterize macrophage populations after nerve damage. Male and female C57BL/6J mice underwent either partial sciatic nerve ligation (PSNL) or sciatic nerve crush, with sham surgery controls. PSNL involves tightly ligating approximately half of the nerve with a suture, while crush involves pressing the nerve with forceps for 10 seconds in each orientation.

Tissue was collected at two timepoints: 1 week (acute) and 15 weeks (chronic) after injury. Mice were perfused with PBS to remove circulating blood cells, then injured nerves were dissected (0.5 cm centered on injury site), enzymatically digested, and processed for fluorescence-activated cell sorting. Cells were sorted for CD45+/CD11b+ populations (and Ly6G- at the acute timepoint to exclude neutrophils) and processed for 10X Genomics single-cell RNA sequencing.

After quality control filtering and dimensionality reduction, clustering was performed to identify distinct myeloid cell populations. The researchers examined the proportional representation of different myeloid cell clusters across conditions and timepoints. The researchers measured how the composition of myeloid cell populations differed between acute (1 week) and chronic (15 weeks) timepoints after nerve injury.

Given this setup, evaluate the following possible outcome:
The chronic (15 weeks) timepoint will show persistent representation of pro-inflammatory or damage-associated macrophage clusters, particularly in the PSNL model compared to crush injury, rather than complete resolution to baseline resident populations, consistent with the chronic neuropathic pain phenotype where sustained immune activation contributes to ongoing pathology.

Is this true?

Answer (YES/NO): NO